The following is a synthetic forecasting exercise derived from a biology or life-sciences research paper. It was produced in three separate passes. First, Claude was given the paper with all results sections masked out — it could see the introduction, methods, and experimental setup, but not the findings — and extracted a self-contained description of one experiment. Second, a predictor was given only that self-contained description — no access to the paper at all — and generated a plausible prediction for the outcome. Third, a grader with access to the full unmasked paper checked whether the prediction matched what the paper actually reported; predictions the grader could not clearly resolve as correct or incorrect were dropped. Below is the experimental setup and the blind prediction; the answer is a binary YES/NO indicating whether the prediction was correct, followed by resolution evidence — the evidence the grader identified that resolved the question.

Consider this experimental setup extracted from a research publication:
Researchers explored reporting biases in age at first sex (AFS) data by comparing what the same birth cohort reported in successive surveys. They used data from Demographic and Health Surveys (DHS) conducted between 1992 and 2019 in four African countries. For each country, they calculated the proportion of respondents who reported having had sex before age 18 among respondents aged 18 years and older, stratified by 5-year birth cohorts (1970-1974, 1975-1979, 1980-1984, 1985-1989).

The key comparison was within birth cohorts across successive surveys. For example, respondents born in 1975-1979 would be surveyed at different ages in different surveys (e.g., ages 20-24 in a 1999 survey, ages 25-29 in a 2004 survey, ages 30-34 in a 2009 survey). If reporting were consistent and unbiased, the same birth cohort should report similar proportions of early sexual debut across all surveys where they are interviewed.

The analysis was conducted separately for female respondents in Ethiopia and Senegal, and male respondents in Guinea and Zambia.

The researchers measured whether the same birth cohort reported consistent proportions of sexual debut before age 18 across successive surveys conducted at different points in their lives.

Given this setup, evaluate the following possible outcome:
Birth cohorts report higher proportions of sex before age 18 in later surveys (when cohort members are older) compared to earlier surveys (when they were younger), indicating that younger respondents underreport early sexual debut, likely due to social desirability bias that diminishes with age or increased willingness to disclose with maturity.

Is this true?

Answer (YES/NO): NO